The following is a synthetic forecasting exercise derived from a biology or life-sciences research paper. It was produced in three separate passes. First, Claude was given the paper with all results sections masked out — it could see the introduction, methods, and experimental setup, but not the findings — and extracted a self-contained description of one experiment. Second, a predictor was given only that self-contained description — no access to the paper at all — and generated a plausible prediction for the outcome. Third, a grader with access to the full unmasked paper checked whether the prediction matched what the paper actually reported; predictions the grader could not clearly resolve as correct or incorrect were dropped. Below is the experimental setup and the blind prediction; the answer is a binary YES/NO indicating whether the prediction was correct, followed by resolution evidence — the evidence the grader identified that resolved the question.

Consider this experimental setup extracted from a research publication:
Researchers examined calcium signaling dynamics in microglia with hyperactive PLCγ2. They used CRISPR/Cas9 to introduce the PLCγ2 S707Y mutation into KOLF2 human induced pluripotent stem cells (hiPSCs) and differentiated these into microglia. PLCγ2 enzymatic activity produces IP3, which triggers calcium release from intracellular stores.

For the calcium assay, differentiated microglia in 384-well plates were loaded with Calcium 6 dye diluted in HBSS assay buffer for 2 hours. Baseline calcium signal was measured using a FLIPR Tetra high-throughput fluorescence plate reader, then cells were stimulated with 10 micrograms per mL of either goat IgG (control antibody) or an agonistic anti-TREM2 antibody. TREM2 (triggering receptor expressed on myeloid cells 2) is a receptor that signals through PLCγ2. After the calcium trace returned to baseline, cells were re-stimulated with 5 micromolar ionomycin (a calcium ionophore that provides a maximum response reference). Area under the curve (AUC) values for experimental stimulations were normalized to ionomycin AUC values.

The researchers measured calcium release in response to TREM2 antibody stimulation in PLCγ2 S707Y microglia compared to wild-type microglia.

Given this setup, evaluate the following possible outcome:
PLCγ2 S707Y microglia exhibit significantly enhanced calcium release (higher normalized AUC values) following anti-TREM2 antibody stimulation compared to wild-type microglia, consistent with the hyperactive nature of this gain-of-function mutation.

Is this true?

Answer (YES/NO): YES